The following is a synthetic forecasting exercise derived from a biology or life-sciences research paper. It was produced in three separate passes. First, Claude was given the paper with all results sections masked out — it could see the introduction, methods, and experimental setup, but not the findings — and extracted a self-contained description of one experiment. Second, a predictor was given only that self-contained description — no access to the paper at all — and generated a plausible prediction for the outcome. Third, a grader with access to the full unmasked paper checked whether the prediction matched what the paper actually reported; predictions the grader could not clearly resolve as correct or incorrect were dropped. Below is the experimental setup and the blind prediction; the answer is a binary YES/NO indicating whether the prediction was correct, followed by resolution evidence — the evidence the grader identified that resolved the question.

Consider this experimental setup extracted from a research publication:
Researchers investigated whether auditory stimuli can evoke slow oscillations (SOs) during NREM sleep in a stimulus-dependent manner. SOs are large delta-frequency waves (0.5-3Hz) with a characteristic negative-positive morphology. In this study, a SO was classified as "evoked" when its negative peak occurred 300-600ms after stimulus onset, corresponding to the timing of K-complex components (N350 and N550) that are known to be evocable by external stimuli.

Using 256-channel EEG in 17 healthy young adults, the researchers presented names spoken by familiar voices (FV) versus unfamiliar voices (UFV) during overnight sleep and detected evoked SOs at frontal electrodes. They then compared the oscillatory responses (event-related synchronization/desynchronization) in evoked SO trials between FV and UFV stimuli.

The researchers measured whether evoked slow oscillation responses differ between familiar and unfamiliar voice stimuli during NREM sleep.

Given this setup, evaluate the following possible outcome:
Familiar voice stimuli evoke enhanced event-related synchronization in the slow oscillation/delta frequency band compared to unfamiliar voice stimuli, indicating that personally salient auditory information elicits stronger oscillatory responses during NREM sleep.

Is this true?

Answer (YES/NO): NO